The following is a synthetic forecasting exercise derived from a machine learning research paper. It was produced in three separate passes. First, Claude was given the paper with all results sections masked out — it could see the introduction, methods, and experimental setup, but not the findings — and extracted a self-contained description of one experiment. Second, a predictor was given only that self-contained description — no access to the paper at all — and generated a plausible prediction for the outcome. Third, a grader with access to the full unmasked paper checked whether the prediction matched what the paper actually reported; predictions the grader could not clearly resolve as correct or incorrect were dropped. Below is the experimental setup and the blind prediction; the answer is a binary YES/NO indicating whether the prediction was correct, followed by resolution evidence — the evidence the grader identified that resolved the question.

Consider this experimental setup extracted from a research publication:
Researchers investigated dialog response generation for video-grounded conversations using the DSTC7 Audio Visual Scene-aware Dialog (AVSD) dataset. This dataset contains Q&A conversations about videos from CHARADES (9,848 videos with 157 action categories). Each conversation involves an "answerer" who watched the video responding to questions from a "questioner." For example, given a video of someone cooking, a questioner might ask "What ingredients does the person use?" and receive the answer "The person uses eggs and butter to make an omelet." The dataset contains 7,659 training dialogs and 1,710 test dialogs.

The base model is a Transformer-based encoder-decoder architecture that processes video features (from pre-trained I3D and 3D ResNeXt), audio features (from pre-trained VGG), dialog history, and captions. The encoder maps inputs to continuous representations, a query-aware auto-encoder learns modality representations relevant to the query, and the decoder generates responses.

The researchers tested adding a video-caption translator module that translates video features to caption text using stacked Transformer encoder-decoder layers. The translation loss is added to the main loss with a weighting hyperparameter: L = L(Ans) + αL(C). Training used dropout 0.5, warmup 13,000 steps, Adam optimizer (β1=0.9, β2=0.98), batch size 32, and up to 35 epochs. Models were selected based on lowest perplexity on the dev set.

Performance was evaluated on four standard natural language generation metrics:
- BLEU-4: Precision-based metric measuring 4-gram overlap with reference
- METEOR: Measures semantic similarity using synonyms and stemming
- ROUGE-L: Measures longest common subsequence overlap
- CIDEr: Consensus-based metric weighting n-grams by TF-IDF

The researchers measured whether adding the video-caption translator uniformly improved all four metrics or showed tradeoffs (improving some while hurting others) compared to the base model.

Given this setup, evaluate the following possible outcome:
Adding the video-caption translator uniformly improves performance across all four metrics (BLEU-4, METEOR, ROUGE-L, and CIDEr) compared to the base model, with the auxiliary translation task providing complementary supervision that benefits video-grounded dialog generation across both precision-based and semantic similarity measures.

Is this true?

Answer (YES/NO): NO